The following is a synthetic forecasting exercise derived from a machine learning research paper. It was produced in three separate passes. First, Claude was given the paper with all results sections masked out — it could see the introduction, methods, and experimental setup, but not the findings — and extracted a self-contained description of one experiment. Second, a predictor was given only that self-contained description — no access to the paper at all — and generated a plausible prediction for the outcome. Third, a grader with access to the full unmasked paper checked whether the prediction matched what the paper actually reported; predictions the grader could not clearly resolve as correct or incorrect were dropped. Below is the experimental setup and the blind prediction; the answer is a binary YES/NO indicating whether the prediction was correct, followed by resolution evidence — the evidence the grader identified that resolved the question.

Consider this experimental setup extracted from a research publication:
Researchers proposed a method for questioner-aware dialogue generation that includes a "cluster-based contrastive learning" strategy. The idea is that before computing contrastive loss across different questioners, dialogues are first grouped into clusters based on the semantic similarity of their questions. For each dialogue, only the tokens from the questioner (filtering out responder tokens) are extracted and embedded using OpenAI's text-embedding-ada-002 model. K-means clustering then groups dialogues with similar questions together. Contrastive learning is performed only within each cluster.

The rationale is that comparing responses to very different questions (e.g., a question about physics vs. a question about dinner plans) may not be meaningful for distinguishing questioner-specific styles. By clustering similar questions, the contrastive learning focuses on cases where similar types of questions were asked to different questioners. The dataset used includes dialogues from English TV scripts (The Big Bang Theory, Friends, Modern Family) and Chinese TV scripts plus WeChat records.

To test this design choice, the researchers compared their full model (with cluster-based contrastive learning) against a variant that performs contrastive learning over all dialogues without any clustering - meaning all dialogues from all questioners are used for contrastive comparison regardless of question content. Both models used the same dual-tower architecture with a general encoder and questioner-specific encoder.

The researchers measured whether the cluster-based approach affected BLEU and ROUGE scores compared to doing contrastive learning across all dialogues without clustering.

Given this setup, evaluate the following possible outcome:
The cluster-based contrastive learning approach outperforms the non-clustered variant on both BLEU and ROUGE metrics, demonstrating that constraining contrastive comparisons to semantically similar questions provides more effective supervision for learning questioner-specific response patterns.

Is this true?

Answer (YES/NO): NO